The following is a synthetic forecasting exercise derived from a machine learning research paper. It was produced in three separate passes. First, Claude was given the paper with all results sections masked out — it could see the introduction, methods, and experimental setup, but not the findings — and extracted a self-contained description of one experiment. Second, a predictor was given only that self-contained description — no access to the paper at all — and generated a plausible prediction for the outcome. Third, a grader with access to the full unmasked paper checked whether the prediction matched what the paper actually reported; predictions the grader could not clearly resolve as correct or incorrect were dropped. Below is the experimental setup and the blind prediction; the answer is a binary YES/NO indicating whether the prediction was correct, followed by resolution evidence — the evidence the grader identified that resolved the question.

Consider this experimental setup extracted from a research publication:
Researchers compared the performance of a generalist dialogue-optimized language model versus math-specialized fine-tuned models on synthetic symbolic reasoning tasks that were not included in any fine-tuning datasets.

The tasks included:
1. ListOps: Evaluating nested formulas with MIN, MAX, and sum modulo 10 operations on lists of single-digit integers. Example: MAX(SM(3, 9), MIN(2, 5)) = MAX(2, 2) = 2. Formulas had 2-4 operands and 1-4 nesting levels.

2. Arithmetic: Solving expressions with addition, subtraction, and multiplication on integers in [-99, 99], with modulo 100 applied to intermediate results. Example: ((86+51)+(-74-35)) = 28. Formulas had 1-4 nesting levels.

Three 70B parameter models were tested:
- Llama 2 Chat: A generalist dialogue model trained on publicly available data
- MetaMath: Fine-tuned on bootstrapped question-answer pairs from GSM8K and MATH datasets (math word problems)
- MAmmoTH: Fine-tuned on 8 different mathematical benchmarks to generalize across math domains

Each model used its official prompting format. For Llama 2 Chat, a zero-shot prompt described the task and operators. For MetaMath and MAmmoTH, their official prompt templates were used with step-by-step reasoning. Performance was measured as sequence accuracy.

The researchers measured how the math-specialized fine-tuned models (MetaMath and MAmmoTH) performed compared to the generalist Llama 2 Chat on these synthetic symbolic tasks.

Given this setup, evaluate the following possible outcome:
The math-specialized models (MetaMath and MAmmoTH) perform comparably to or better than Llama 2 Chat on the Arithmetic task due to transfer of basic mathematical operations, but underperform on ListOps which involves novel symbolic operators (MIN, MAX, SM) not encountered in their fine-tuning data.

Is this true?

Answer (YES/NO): NO